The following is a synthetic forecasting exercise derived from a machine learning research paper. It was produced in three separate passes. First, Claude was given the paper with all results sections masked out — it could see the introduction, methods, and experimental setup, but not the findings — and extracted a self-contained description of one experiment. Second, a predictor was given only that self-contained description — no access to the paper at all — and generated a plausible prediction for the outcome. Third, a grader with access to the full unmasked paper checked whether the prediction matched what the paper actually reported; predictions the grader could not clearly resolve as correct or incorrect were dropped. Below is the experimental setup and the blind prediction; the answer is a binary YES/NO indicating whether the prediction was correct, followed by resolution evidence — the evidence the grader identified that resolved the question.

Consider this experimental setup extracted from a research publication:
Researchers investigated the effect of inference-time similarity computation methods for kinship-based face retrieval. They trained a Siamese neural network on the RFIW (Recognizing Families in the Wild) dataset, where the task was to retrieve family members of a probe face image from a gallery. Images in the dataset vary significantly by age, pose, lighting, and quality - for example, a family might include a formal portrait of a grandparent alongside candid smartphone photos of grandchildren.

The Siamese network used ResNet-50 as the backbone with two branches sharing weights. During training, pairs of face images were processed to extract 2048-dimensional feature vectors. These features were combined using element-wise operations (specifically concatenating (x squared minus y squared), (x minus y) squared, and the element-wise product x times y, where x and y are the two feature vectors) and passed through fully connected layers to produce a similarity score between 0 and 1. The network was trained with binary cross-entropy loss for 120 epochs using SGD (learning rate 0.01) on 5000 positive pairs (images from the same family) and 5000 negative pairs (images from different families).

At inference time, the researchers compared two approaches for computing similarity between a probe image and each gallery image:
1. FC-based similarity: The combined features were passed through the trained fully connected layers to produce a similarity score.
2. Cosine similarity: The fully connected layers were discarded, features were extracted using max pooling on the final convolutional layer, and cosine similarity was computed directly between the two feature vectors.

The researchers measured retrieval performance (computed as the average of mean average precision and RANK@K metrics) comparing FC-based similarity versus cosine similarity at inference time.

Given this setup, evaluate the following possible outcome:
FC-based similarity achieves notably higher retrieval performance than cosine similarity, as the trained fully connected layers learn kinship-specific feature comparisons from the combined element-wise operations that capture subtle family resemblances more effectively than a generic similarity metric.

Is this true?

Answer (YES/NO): NO